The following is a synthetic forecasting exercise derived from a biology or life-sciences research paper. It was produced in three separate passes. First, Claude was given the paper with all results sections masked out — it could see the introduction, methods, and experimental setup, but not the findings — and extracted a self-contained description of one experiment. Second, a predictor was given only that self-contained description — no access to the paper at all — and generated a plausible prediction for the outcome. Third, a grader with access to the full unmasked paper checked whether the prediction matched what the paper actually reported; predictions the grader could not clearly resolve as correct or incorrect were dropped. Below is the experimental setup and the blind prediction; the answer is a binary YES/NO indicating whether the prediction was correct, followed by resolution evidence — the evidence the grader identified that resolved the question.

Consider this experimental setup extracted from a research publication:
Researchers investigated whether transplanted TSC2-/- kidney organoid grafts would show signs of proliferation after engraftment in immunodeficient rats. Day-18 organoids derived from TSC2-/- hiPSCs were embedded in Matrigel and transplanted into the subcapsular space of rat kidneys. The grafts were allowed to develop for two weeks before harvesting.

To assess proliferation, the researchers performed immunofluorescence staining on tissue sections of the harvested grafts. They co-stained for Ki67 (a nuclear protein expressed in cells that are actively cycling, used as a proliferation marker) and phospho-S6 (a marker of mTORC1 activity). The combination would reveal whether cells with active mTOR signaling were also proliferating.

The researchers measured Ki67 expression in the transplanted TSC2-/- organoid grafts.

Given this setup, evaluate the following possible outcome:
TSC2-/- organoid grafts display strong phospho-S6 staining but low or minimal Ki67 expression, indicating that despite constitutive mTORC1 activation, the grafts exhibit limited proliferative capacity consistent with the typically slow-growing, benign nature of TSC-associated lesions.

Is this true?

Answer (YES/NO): NO